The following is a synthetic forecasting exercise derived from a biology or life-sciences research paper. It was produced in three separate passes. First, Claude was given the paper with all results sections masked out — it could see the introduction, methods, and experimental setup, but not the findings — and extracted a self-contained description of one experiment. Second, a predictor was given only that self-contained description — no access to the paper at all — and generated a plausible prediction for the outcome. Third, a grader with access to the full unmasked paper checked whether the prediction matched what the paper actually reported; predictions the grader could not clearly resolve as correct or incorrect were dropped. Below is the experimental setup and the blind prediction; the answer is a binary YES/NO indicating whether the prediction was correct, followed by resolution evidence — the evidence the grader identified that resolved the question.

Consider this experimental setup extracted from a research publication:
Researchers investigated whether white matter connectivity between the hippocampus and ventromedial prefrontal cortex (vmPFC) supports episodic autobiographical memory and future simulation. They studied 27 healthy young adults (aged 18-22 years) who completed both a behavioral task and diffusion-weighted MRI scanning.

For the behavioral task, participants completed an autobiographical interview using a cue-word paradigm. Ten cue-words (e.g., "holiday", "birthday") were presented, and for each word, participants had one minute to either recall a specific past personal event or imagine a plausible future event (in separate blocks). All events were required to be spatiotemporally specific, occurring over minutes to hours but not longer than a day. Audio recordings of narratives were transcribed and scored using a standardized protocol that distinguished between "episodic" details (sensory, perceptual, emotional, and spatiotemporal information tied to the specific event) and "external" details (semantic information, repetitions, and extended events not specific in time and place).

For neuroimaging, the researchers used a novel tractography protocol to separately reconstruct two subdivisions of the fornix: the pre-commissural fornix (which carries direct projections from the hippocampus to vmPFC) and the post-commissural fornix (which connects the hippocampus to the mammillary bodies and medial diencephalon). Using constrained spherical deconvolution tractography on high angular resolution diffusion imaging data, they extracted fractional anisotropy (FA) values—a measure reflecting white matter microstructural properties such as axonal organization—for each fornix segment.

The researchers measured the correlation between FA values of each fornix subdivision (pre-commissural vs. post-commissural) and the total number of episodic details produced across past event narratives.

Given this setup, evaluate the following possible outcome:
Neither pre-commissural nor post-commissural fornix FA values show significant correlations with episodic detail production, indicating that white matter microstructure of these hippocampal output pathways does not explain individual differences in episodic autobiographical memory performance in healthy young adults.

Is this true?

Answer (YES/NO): NO